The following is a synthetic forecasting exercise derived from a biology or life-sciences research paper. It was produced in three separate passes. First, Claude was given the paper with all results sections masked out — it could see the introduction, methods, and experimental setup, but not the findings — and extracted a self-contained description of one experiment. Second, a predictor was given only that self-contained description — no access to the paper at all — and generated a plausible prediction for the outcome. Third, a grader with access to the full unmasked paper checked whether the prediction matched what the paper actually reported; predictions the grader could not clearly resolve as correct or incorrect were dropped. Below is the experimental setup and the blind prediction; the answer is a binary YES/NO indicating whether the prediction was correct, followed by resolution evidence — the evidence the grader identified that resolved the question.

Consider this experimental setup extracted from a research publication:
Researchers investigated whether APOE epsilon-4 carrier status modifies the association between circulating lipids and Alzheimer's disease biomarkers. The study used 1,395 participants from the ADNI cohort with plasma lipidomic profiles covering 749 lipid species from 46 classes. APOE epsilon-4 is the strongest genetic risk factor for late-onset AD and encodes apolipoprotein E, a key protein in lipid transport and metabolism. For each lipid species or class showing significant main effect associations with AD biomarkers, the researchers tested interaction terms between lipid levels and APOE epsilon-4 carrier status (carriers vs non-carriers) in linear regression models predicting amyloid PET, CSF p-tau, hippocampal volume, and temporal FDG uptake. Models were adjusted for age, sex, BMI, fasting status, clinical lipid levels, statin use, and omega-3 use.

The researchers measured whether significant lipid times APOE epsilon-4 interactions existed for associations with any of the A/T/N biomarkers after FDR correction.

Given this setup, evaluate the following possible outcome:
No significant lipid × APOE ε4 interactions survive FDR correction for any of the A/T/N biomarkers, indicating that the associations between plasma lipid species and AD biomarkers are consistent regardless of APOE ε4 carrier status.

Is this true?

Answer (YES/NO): NO